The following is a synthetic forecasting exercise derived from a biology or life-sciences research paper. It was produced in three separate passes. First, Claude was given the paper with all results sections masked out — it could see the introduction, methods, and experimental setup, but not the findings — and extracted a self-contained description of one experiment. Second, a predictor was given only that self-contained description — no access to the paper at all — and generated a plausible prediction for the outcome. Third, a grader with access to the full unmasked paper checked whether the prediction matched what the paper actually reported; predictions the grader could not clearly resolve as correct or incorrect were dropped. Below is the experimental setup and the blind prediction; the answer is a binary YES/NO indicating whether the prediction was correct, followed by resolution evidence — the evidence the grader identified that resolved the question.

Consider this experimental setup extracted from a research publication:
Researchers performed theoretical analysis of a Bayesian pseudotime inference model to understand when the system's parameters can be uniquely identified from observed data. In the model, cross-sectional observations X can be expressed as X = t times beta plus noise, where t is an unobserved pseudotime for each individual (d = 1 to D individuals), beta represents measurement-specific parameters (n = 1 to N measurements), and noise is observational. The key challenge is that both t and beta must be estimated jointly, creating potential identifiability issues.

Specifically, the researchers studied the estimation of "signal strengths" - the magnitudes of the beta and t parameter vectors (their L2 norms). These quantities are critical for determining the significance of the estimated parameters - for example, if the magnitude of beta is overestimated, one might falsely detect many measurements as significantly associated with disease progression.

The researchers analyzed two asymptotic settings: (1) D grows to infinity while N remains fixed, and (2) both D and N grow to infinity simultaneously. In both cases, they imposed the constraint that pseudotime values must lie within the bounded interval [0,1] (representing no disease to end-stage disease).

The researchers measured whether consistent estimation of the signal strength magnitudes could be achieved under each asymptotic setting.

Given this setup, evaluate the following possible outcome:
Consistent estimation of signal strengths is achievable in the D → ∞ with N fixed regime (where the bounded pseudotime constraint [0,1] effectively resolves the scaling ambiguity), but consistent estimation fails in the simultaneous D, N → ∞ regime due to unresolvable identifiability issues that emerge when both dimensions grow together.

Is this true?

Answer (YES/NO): NO